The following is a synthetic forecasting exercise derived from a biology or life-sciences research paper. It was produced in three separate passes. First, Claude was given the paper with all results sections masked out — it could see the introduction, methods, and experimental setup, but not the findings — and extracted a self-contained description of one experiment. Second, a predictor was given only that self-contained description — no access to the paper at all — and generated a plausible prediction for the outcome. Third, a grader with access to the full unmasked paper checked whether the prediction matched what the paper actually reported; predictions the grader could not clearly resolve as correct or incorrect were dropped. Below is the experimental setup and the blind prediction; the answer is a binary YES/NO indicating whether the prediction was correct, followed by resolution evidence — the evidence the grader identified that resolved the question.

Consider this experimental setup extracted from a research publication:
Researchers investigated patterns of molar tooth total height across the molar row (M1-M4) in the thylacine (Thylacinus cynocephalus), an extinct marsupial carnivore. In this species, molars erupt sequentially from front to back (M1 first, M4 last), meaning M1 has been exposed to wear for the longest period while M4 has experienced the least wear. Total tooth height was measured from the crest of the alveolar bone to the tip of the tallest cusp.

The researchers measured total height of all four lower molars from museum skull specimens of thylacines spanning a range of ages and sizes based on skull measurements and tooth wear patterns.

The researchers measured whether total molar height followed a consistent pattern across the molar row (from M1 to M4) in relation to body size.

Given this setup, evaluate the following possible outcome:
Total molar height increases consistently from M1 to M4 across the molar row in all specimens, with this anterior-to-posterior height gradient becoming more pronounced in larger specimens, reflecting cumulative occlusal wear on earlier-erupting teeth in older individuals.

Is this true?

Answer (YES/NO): NO